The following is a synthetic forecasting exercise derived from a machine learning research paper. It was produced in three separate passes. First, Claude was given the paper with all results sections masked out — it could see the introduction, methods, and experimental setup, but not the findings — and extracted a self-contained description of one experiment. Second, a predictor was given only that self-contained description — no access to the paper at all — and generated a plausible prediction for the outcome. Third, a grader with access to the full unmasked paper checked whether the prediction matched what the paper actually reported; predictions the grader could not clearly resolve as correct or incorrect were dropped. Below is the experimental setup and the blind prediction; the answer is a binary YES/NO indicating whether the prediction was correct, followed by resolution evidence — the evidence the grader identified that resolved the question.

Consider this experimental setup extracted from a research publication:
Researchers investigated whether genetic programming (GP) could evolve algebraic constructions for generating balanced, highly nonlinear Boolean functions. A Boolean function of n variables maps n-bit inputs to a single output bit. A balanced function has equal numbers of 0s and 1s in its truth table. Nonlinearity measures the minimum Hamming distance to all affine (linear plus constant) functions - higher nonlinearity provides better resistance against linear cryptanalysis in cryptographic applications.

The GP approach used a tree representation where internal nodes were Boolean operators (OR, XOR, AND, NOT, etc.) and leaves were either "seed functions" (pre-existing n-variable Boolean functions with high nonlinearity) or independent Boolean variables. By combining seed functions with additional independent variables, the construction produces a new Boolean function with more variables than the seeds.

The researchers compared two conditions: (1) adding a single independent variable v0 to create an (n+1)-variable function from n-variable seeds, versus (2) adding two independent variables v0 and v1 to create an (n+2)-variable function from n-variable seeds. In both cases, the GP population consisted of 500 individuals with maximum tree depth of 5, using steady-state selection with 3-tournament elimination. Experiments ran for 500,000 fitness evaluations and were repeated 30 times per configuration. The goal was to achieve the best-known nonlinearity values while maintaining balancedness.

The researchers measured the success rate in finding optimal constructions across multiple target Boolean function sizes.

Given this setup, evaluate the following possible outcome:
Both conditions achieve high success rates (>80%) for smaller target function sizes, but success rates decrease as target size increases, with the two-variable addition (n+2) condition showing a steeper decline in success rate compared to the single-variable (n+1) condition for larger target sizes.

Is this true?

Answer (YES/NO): NO